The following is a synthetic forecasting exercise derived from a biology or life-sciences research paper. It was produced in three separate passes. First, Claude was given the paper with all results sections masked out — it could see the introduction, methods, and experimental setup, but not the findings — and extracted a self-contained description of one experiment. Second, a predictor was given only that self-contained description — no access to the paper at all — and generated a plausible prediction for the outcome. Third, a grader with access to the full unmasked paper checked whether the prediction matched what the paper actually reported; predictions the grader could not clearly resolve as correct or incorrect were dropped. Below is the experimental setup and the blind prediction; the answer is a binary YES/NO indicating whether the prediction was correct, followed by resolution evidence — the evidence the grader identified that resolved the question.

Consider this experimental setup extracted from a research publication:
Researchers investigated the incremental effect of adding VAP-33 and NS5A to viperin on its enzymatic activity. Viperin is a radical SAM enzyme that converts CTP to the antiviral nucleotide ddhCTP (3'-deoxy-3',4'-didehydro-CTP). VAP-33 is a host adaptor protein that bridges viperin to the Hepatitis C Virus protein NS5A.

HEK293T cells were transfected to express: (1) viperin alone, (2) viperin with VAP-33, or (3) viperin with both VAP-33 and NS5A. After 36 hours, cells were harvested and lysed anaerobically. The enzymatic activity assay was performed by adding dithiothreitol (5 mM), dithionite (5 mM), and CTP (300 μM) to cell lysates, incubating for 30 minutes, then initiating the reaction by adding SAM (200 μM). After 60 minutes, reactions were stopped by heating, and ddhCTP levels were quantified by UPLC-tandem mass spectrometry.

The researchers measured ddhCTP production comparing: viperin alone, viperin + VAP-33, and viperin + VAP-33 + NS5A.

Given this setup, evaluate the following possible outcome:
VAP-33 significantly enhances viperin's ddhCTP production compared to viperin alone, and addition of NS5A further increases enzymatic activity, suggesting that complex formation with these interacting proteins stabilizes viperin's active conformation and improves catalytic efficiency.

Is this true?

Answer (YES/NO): NO